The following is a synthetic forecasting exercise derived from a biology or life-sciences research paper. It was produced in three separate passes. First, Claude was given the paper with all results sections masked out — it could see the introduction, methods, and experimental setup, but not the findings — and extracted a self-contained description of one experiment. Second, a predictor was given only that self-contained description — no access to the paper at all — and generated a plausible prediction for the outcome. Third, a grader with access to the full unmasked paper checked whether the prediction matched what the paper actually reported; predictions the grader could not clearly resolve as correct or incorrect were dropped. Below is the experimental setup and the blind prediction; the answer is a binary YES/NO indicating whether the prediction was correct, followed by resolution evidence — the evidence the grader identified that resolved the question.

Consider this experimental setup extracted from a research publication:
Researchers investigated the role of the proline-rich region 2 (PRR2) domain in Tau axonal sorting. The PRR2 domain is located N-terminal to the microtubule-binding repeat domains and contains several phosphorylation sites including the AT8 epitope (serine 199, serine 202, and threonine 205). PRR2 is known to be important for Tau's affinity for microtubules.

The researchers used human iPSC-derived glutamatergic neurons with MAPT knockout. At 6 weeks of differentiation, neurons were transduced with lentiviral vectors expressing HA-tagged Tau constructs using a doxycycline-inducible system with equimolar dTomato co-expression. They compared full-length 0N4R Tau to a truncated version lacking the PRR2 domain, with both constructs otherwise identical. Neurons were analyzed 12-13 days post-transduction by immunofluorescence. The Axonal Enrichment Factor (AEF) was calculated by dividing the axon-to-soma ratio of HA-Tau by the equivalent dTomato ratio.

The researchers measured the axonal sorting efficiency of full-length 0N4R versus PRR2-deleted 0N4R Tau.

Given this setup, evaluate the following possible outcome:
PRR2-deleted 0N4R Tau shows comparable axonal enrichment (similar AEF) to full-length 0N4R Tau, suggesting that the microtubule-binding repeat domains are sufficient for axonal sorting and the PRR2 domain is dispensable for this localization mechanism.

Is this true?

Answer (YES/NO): NO